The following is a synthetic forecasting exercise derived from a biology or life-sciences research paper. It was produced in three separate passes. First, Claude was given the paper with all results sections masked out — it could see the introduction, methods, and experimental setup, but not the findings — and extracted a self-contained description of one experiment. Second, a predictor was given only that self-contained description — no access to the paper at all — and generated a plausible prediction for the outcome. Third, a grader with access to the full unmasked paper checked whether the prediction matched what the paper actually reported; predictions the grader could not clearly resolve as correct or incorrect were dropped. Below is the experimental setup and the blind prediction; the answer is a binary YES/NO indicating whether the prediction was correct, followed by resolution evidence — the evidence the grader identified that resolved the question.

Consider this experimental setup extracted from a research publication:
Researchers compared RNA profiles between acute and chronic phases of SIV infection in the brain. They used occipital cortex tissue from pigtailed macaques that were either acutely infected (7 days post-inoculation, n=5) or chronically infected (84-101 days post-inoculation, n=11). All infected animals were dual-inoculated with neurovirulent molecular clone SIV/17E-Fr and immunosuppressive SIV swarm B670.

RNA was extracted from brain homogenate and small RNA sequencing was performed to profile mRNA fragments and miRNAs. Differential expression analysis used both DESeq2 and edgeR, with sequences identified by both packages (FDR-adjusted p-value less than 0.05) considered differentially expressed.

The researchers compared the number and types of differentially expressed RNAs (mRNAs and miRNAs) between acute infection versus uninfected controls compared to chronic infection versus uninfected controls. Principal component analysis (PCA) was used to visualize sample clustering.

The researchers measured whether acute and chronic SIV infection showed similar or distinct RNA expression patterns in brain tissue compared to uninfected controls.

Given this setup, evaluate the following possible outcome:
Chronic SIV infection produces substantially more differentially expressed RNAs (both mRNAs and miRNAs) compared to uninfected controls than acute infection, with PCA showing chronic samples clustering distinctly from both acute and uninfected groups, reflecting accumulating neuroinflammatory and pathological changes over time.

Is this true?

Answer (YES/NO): NO